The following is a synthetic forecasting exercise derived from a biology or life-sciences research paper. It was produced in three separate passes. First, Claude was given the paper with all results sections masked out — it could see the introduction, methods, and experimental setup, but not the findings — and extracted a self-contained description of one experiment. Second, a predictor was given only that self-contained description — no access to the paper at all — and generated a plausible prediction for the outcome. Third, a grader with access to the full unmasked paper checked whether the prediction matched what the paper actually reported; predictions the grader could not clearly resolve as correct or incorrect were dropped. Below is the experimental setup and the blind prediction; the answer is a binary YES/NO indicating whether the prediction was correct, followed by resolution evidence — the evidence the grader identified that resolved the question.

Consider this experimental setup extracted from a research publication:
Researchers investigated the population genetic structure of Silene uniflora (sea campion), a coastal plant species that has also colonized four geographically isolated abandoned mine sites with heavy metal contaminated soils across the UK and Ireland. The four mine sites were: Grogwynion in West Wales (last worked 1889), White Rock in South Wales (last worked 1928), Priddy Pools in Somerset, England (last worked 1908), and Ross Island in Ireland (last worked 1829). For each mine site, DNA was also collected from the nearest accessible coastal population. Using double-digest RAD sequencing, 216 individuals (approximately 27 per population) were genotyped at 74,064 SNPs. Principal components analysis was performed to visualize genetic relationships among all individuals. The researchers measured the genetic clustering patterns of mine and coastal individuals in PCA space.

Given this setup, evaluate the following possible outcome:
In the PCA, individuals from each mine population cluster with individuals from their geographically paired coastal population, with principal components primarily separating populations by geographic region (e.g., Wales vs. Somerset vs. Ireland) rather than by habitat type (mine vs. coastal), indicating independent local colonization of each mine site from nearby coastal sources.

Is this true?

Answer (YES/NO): NO